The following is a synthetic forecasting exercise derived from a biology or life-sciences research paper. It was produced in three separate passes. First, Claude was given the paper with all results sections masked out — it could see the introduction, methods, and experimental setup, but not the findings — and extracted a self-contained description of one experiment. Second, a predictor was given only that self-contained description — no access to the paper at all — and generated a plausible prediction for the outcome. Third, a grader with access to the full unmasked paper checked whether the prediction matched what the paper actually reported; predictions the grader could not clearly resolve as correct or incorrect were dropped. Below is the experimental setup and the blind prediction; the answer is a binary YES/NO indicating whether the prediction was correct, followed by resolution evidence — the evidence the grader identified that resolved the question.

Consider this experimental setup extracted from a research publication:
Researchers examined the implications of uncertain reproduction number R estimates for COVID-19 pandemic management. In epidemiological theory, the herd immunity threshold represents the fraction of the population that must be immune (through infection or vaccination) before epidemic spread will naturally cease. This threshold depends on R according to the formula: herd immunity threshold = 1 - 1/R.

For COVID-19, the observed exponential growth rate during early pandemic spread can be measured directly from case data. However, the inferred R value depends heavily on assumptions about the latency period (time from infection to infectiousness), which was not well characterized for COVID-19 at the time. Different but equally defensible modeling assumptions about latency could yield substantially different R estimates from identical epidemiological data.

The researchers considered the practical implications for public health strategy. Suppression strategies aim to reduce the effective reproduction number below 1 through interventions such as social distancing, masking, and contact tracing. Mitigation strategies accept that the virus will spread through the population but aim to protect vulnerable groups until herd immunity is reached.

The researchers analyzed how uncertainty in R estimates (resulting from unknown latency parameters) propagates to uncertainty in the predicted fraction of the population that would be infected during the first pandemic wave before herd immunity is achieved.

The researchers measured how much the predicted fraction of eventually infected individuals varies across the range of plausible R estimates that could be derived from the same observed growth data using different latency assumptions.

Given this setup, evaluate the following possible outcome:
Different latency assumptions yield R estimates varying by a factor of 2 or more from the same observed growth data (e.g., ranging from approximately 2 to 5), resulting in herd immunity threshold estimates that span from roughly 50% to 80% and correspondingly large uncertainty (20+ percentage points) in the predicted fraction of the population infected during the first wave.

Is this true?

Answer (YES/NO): NO